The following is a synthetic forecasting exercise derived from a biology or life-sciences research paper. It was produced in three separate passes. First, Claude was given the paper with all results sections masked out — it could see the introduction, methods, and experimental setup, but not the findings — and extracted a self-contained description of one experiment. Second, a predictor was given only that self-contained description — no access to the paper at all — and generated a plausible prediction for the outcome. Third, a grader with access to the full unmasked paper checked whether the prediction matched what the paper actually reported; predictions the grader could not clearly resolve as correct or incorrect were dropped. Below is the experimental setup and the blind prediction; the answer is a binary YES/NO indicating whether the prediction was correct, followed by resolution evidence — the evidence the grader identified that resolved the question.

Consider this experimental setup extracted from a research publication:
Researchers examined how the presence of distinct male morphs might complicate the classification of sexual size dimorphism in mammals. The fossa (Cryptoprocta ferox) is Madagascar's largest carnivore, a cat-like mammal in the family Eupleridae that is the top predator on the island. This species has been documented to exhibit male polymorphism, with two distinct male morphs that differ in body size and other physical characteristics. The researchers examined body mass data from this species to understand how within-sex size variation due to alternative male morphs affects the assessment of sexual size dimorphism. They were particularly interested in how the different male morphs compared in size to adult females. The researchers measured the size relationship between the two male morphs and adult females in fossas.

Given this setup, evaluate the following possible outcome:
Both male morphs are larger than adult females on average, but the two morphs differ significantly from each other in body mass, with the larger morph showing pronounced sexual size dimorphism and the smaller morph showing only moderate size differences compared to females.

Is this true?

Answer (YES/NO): NO